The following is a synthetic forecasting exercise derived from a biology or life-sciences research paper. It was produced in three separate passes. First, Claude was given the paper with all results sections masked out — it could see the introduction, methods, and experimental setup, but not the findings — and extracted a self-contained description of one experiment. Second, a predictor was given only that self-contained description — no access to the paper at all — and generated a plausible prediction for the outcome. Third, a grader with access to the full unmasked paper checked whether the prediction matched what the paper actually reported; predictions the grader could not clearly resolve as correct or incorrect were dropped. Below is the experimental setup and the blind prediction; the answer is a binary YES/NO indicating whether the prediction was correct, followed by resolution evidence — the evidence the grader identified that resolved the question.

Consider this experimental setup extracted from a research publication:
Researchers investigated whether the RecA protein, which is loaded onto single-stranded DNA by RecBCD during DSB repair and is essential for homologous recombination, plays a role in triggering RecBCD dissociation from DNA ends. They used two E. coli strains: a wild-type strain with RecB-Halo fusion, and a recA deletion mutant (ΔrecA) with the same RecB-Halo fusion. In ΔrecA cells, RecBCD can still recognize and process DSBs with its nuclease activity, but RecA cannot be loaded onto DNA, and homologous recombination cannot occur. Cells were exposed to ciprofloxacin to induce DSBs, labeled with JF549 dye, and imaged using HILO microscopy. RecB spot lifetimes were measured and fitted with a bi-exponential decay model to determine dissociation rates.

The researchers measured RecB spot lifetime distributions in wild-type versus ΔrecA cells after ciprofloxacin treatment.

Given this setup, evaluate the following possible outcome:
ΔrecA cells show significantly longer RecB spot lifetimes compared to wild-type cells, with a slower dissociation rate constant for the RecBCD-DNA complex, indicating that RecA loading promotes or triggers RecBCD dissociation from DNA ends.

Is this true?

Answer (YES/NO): NO